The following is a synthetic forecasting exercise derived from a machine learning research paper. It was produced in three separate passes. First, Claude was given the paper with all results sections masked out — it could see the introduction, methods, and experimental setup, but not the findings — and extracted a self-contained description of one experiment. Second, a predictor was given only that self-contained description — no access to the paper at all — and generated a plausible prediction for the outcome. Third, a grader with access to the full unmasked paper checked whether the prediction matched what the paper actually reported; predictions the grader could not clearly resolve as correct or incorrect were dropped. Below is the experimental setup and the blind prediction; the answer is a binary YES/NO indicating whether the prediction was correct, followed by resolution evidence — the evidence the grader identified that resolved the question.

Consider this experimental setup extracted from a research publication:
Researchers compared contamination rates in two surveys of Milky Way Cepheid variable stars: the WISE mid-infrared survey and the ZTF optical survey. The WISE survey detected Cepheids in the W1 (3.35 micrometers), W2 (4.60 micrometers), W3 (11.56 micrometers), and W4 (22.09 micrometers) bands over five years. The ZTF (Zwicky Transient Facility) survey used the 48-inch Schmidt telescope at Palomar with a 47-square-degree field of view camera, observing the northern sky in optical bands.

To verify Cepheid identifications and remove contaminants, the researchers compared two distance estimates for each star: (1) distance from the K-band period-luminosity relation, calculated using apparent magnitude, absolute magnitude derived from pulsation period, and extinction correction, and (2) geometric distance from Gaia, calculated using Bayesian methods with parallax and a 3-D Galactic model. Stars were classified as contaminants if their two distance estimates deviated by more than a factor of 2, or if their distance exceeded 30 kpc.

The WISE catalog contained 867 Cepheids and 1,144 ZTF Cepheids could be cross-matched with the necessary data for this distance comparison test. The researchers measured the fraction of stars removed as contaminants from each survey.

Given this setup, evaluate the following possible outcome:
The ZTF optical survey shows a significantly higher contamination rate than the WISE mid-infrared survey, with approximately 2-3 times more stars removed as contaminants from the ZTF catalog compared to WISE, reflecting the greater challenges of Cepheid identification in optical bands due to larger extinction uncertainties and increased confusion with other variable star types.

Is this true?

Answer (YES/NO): NO